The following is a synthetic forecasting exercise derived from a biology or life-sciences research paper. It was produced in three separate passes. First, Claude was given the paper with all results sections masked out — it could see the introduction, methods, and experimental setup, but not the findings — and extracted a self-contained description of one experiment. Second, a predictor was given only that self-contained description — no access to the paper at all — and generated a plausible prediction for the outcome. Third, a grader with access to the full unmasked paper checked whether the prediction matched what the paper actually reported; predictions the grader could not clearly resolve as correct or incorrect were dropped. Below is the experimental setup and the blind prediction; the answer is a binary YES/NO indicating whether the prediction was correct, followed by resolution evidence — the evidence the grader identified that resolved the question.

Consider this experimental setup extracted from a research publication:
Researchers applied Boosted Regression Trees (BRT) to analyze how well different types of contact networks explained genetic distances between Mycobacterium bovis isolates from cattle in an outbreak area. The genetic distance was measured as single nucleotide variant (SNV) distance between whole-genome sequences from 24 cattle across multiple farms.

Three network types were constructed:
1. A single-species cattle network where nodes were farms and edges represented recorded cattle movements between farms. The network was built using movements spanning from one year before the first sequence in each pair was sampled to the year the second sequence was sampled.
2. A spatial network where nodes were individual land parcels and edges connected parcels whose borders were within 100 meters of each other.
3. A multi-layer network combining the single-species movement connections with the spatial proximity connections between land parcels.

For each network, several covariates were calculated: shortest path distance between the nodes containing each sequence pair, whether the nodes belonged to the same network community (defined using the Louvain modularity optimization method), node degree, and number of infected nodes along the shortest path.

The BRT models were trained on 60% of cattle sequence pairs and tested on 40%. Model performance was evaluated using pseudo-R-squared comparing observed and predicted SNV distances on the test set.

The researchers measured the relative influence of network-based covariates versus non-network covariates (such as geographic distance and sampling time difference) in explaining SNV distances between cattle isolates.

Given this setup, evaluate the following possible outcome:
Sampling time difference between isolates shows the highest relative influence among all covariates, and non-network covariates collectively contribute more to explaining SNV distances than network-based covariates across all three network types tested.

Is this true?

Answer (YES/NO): NO